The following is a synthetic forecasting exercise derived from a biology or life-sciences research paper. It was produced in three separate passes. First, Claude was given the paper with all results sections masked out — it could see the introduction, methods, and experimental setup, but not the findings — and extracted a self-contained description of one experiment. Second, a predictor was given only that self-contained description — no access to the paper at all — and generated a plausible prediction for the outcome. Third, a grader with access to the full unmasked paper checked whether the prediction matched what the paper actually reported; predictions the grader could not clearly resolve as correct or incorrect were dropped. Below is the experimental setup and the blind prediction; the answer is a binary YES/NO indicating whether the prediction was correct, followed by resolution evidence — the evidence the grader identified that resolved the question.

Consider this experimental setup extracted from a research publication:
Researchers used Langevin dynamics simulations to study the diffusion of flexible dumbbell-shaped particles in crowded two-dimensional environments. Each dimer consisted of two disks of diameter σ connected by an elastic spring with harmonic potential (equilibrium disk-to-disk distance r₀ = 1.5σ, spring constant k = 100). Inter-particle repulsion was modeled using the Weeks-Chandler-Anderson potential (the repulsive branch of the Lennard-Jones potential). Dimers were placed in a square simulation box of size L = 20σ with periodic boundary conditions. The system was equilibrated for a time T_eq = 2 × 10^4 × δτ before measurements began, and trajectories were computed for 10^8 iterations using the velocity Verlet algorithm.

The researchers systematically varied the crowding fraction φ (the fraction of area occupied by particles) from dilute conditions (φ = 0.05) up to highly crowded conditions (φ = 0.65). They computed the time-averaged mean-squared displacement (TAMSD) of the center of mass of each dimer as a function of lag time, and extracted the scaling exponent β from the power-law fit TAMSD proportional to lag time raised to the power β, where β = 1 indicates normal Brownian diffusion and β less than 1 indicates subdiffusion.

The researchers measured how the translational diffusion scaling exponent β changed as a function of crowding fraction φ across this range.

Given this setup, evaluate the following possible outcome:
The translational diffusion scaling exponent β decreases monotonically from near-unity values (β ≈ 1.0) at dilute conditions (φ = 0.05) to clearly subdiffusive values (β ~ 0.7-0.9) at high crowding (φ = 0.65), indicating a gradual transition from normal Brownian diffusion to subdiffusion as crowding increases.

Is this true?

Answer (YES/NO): NO